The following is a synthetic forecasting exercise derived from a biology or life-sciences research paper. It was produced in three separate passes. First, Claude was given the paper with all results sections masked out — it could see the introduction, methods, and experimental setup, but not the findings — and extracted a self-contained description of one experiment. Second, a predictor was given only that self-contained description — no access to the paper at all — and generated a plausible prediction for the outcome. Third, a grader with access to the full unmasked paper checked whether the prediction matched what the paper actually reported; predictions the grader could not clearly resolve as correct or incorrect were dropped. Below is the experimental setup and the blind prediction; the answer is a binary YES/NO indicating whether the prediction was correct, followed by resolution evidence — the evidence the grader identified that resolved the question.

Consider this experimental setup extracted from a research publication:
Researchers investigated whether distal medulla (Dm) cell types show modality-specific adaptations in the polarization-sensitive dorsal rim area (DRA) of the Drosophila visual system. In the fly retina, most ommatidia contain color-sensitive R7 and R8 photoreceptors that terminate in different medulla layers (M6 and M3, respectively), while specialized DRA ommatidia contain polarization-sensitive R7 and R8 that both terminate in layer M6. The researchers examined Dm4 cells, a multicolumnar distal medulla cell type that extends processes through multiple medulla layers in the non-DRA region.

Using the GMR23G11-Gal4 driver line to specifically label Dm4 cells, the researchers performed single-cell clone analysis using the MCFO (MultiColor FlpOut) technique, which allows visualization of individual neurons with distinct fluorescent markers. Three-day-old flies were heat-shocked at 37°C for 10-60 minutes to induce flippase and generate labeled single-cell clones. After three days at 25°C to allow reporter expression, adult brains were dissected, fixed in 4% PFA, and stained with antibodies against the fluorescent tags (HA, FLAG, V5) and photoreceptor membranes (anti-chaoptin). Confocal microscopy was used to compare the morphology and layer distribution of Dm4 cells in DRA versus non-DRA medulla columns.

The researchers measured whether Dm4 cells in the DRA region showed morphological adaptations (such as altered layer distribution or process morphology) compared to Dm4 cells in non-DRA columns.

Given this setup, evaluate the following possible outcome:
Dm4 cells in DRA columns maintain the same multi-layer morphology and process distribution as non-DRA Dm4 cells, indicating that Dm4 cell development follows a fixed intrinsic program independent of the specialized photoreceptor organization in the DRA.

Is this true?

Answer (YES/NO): YES